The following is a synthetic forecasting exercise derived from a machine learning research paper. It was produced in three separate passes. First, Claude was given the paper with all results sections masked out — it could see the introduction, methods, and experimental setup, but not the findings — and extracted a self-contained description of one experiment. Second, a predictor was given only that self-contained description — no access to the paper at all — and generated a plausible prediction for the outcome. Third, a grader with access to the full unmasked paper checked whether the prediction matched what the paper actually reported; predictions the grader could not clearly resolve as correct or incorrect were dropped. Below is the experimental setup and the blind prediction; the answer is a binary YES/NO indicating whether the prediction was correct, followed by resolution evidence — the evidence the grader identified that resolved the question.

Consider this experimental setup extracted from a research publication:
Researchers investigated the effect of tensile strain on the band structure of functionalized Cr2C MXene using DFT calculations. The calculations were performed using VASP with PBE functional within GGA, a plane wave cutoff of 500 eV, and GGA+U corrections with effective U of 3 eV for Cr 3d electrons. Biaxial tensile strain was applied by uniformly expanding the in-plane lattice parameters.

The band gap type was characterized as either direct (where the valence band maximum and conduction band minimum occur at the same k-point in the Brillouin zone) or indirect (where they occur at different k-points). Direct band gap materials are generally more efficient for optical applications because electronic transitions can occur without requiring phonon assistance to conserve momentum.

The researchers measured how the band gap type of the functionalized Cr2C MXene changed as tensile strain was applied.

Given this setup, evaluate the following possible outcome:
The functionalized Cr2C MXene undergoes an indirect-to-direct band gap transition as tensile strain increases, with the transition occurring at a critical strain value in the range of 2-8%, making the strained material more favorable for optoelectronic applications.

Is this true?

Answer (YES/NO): NO